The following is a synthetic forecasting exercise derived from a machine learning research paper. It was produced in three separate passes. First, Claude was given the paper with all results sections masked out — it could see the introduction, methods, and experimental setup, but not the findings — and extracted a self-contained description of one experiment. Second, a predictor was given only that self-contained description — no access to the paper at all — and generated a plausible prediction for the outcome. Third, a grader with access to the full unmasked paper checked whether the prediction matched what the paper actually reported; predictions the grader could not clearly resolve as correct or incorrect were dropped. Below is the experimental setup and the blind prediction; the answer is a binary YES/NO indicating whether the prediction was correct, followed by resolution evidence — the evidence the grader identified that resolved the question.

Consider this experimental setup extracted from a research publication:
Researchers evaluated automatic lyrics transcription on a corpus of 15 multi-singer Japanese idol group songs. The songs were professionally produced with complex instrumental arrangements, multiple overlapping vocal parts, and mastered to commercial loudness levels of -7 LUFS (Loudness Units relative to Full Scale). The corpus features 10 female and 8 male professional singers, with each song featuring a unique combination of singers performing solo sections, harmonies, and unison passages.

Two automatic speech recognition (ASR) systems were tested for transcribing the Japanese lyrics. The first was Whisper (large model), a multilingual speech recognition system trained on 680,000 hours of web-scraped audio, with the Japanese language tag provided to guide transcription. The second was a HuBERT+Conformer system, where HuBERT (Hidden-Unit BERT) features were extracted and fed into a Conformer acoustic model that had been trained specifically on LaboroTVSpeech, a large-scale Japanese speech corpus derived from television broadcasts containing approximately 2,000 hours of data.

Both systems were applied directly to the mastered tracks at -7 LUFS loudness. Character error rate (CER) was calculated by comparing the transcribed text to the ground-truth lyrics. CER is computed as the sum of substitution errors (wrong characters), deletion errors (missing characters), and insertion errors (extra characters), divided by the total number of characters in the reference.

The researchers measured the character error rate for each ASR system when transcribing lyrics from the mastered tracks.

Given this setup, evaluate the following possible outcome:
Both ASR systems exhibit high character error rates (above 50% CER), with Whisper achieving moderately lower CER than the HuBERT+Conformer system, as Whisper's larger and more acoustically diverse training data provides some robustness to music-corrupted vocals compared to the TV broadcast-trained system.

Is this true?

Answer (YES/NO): NO